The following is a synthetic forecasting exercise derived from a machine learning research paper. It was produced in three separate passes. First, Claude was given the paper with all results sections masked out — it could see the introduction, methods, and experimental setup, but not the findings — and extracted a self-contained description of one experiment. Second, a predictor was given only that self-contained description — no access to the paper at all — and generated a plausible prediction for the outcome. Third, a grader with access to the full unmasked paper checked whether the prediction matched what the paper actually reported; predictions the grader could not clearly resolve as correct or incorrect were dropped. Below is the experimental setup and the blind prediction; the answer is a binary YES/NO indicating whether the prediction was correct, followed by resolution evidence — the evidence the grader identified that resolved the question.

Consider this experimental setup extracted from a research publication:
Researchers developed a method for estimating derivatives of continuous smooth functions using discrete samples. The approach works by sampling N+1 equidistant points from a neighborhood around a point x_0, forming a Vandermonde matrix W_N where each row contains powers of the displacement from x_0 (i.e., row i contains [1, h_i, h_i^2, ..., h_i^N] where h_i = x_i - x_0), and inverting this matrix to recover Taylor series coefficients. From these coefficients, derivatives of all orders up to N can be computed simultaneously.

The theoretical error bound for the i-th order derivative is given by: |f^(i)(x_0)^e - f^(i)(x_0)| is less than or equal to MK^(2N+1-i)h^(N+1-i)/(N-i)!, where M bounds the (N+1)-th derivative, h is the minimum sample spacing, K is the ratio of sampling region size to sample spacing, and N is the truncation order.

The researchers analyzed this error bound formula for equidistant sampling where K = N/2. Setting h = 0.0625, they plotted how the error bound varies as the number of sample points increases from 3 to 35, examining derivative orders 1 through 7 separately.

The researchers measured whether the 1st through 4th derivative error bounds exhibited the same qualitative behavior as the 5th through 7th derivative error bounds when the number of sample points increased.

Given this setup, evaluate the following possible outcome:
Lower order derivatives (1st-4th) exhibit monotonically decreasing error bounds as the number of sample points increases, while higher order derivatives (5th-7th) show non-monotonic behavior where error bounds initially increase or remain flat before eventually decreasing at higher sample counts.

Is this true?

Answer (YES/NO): NO